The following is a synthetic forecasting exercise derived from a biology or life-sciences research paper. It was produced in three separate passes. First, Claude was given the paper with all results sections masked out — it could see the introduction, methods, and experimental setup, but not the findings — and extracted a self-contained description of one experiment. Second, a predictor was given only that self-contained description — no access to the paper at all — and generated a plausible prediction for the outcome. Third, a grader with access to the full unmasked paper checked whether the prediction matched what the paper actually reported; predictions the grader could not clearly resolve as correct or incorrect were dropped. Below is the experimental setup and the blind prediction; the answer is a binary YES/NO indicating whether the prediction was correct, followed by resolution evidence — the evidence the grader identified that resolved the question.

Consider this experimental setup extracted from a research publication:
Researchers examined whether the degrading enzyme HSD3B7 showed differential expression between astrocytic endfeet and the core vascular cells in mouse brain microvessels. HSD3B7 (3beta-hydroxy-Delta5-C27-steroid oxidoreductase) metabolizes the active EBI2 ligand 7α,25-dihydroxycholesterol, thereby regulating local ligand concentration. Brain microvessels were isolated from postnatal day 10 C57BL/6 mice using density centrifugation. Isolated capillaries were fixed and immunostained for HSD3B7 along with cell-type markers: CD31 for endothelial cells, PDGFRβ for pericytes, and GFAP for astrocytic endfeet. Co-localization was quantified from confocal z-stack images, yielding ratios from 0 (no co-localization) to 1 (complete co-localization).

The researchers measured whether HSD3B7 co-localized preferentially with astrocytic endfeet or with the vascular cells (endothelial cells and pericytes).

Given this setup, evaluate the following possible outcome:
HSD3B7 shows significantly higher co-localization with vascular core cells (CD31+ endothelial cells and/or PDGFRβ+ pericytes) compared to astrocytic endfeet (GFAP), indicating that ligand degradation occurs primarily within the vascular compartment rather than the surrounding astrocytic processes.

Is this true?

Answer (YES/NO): YES